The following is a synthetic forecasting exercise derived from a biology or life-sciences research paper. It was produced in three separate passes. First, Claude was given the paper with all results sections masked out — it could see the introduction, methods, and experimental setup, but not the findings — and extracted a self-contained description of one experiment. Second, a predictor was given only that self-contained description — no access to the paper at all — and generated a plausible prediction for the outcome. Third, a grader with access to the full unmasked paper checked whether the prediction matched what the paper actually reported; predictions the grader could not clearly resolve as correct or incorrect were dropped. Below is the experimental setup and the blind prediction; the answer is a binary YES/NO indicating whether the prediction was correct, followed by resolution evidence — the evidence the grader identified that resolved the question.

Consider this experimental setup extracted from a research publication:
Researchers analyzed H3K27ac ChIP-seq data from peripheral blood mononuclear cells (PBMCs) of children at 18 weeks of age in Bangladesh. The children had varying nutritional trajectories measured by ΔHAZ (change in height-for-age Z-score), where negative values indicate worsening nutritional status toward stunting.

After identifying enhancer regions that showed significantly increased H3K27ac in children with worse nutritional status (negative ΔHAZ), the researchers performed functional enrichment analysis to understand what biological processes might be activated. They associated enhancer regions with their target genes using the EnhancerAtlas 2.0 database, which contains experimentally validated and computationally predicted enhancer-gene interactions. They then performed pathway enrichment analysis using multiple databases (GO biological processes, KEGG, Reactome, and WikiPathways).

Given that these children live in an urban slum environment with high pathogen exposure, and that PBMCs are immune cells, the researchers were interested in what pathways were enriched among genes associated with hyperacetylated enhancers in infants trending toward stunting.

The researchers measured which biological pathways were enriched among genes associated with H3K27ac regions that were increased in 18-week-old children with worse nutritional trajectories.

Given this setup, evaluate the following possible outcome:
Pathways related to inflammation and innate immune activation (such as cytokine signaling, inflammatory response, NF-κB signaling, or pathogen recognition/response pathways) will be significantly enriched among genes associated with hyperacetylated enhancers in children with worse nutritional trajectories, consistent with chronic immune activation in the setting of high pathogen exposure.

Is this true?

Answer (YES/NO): YES